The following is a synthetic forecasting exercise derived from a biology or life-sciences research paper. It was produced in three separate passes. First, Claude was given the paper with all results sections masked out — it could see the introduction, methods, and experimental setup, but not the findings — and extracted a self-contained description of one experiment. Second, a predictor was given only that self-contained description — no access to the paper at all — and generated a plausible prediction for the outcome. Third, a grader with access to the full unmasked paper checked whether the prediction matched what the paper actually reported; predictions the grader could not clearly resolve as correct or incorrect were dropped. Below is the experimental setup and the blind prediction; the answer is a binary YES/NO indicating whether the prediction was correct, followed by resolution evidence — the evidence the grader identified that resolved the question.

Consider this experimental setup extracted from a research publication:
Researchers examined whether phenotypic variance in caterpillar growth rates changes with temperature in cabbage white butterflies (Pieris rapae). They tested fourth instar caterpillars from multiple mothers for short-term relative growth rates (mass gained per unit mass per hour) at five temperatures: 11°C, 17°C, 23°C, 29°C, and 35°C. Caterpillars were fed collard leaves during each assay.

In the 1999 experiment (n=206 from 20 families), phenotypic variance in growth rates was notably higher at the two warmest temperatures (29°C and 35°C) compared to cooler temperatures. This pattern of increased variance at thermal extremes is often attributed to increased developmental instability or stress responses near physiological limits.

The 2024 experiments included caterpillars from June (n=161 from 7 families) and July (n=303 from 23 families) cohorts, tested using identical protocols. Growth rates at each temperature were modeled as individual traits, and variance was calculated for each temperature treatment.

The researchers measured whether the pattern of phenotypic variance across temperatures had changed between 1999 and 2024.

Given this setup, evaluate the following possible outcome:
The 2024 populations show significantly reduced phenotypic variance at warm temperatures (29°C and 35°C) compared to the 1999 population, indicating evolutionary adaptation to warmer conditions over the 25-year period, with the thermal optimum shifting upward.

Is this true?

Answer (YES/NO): NO